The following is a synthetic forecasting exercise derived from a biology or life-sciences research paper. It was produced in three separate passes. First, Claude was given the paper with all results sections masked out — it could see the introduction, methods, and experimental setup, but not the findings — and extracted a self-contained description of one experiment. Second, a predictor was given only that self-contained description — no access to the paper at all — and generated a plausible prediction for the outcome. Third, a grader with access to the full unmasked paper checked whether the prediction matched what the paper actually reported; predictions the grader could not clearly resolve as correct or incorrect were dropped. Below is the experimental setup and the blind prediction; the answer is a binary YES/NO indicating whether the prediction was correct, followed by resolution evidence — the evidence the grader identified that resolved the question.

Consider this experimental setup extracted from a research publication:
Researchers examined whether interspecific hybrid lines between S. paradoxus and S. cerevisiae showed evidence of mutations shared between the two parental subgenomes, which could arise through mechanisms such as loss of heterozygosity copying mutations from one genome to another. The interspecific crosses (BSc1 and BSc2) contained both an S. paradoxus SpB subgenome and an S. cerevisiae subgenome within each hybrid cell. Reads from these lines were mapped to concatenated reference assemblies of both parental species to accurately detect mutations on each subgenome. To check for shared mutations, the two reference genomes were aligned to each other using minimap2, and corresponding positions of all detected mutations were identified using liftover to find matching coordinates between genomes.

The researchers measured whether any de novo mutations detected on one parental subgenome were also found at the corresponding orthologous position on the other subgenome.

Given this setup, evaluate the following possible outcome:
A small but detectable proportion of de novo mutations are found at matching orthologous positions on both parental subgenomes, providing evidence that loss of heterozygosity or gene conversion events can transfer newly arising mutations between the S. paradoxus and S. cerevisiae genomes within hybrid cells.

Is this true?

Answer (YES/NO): NO